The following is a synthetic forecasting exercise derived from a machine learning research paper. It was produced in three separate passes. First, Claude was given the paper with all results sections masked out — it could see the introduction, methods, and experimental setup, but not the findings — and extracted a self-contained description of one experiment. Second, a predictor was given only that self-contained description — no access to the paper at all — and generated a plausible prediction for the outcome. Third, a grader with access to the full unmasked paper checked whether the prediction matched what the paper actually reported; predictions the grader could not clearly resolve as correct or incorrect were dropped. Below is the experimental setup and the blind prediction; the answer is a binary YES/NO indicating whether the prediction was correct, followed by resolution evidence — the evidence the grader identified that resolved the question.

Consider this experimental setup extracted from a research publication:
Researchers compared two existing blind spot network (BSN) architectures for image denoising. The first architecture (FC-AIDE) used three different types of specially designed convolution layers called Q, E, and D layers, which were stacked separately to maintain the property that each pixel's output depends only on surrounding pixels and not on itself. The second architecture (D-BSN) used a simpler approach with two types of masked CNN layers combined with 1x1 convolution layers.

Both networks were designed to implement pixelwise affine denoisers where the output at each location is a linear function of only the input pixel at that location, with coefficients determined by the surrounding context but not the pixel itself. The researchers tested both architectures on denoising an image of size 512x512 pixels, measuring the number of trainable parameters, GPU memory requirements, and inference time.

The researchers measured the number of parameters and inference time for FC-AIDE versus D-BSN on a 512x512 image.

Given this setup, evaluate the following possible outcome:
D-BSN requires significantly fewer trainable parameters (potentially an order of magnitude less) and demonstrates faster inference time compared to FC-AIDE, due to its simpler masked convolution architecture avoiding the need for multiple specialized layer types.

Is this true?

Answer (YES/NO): NO